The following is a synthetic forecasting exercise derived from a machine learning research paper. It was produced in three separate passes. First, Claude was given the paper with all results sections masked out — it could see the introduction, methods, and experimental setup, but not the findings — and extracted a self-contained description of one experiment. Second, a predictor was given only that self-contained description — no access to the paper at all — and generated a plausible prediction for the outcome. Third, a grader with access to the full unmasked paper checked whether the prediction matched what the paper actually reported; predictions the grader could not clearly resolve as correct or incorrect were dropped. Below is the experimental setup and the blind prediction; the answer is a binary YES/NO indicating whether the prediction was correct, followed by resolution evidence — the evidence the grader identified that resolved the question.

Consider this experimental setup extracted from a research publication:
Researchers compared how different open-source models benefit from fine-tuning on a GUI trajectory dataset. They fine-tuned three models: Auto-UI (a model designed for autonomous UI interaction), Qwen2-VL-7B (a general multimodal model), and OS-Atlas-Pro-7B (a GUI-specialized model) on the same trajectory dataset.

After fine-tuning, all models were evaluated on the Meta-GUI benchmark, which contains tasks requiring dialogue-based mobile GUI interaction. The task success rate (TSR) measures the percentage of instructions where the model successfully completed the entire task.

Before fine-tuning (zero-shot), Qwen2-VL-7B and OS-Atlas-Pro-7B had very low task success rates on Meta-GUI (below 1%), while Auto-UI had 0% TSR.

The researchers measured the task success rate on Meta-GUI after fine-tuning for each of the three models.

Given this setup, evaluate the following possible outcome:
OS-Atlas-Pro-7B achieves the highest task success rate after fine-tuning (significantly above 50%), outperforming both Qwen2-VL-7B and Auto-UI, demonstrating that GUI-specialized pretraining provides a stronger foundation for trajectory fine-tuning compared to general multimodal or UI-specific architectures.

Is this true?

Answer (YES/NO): NO